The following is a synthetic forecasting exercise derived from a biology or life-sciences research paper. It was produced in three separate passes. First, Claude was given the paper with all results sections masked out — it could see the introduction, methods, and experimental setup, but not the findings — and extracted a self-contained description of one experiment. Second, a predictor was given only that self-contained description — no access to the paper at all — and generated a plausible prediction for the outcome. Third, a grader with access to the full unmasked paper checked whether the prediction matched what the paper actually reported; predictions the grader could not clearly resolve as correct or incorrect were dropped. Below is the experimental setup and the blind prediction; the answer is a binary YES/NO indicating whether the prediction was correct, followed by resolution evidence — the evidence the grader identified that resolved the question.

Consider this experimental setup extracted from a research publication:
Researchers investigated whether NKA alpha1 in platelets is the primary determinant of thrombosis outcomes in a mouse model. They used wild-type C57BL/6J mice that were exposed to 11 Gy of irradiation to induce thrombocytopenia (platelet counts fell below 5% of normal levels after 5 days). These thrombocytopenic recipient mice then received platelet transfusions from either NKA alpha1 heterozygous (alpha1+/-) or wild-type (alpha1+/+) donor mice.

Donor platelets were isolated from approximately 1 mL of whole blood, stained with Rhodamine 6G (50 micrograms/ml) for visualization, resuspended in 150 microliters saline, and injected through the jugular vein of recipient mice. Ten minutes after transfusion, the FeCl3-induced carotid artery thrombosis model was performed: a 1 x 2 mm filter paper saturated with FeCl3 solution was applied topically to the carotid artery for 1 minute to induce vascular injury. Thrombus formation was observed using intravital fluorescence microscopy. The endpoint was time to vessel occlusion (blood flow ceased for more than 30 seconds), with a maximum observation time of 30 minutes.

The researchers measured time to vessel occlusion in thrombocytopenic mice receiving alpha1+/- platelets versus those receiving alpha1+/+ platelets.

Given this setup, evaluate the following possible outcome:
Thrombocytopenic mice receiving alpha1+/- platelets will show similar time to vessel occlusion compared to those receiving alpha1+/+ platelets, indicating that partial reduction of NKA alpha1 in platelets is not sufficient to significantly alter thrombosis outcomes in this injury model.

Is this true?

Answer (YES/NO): NO